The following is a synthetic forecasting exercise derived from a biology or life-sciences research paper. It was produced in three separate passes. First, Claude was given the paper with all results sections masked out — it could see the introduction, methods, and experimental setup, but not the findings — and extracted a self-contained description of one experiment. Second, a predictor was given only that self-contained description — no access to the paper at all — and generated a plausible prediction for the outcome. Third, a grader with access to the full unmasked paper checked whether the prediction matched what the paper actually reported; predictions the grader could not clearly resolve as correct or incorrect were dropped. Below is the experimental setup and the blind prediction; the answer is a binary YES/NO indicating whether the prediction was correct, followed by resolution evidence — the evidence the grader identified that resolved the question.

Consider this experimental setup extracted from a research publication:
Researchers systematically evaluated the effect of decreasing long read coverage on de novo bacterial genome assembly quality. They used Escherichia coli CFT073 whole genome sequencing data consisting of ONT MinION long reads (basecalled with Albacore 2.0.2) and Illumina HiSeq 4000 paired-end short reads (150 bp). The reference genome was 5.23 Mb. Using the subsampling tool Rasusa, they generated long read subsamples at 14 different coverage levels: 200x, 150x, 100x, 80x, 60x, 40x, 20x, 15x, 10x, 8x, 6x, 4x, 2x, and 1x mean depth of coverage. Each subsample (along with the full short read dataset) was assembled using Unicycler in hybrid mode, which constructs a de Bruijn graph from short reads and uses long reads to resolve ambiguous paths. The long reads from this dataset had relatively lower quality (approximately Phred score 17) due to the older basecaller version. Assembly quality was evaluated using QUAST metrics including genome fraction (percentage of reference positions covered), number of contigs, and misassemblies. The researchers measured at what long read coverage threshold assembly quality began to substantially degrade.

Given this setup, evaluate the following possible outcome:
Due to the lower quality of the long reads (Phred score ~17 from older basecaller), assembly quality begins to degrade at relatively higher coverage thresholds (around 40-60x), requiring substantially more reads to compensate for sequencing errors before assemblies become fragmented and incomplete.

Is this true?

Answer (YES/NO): NO